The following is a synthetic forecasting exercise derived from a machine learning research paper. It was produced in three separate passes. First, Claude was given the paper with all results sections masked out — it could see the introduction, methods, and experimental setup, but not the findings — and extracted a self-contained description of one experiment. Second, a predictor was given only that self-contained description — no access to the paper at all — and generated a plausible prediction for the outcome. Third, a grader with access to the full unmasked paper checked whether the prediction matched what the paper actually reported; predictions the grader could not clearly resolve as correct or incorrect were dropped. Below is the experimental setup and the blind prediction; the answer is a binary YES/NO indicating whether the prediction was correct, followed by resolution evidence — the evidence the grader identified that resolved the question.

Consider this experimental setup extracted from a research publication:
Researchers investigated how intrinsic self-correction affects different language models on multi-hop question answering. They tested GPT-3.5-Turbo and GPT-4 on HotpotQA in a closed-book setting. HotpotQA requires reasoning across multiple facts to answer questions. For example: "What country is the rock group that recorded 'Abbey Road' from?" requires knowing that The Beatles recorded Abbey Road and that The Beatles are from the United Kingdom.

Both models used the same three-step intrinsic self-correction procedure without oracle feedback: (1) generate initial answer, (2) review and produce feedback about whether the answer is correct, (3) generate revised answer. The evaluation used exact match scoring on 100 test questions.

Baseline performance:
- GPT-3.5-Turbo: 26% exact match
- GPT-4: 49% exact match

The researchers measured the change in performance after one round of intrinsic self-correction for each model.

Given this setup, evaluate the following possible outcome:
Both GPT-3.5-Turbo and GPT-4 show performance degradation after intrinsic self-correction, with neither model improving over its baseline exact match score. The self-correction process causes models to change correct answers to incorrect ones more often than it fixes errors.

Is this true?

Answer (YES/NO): NO